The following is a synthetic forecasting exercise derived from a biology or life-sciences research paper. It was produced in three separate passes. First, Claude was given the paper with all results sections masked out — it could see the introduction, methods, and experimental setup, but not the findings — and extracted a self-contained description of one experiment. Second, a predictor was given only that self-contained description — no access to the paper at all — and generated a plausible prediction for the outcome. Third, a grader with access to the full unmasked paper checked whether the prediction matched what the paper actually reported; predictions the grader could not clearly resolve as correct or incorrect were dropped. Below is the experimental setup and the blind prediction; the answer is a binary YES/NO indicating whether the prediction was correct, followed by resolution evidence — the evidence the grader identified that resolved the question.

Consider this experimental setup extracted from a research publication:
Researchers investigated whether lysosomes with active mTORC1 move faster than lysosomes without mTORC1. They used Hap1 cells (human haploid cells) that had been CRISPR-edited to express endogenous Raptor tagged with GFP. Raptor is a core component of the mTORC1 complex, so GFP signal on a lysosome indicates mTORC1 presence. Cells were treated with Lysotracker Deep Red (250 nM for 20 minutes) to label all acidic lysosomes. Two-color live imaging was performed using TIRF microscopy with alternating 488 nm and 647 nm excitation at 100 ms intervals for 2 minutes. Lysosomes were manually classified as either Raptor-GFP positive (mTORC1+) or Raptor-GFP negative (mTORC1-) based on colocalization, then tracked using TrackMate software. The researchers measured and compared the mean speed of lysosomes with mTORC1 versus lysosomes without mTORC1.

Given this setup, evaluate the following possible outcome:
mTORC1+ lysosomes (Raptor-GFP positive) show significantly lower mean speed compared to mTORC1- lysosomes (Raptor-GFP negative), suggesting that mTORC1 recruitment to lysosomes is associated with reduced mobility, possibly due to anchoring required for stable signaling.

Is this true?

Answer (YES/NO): NO